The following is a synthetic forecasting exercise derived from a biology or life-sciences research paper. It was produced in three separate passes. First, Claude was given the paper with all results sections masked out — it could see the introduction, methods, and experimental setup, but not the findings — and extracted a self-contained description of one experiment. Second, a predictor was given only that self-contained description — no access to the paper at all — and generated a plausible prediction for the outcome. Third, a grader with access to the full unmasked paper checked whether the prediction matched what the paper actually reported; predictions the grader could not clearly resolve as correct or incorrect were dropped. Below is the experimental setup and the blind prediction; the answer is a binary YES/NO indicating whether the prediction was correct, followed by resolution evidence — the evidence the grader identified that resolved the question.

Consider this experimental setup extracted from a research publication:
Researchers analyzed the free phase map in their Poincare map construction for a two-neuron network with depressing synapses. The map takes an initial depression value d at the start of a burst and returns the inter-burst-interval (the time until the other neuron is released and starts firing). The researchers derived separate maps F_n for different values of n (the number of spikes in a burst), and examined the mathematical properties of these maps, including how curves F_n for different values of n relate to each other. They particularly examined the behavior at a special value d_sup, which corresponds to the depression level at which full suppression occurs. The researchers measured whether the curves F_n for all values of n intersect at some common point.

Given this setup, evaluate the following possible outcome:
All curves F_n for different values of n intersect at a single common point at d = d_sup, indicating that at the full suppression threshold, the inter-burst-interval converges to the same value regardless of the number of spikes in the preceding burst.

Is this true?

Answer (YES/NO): YES